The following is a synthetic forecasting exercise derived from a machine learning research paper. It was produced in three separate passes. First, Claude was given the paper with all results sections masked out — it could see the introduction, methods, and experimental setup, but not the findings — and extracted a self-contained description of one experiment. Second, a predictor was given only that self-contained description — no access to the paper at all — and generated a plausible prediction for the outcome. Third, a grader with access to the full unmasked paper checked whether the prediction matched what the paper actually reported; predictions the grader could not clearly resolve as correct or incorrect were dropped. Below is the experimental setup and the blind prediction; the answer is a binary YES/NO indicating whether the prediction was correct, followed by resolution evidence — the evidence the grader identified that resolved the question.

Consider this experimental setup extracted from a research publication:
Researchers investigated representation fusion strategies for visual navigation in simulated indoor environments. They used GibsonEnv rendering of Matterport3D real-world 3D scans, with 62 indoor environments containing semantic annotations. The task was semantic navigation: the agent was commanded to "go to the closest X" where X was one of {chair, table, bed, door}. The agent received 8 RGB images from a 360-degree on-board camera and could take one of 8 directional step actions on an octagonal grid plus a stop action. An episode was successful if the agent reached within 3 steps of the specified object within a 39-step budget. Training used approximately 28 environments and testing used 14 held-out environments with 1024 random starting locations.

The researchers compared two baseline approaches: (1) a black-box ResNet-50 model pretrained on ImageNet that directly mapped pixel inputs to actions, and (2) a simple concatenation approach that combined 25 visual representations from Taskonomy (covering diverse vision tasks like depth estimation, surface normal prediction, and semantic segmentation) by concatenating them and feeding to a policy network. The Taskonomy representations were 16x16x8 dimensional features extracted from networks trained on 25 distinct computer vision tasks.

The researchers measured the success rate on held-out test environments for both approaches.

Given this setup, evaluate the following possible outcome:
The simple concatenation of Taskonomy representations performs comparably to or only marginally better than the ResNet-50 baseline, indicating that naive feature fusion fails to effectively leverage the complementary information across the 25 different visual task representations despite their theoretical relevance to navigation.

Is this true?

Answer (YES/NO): YES